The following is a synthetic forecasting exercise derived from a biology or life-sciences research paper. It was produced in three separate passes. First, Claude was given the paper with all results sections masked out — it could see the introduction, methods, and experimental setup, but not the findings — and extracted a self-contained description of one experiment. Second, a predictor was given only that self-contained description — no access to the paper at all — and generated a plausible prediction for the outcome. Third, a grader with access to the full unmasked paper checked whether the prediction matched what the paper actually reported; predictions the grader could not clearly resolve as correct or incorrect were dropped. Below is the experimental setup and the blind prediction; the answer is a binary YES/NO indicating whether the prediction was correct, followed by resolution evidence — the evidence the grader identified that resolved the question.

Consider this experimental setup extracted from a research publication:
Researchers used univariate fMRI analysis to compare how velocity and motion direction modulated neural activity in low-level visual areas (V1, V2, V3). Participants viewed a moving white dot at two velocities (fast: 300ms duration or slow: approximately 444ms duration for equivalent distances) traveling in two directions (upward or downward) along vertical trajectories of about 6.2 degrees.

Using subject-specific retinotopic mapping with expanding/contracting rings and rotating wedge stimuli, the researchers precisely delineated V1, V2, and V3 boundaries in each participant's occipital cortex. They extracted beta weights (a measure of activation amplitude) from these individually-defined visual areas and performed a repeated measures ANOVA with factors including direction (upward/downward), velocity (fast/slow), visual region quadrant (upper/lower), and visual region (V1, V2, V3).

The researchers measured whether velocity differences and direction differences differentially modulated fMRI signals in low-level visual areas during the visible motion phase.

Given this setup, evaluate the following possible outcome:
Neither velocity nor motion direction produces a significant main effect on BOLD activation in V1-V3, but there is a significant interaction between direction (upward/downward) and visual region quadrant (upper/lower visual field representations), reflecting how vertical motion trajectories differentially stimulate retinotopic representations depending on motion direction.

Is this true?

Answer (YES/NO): NO